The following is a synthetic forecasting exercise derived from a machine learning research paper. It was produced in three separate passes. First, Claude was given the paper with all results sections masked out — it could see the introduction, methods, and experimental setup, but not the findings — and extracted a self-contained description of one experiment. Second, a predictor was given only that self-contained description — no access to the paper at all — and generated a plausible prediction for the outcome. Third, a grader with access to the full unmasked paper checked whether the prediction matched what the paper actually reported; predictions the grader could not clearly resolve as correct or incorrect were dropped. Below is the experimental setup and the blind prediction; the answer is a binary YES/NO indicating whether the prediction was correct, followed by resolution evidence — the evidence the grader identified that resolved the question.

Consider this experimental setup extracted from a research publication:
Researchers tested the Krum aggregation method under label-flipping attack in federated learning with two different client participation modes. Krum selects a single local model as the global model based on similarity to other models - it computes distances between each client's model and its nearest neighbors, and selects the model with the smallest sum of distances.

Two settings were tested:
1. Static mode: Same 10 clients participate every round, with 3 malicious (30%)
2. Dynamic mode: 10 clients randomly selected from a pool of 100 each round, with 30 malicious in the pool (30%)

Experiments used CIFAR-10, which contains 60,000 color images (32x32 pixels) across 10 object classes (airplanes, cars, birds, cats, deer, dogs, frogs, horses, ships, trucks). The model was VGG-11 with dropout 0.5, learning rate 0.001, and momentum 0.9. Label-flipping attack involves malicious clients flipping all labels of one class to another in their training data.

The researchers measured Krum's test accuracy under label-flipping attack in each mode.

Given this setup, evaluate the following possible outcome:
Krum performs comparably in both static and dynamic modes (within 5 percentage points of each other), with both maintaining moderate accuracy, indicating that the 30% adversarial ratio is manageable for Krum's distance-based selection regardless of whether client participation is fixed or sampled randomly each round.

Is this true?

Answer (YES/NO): NO